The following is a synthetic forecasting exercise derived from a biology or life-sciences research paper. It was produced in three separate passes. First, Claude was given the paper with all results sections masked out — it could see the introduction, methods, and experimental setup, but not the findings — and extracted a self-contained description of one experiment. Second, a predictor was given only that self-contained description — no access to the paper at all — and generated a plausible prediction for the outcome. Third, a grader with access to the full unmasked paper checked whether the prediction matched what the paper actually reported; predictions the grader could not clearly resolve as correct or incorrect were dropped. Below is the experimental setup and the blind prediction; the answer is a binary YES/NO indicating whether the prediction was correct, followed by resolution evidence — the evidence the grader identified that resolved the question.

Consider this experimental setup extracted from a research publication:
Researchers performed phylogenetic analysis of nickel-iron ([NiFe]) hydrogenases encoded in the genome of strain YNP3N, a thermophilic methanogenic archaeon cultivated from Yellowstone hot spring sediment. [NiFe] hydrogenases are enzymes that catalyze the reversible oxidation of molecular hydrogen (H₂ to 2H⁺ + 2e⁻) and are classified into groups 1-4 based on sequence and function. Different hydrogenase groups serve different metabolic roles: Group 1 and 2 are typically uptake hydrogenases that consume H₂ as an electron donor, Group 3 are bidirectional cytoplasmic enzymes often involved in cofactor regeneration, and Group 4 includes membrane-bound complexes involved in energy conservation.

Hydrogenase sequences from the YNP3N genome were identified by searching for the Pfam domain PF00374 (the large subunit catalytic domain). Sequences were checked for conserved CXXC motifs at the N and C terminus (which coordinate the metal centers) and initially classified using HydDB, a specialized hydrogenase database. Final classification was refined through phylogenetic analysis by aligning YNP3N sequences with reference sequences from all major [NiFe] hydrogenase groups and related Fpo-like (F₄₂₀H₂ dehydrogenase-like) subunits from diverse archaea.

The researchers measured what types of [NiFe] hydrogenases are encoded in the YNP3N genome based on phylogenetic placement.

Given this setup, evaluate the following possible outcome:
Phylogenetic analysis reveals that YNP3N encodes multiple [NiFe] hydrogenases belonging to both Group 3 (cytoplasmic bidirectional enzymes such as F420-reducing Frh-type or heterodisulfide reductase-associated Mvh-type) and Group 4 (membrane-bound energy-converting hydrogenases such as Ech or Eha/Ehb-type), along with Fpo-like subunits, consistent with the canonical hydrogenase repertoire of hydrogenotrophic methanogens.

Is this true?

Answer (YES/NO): NO